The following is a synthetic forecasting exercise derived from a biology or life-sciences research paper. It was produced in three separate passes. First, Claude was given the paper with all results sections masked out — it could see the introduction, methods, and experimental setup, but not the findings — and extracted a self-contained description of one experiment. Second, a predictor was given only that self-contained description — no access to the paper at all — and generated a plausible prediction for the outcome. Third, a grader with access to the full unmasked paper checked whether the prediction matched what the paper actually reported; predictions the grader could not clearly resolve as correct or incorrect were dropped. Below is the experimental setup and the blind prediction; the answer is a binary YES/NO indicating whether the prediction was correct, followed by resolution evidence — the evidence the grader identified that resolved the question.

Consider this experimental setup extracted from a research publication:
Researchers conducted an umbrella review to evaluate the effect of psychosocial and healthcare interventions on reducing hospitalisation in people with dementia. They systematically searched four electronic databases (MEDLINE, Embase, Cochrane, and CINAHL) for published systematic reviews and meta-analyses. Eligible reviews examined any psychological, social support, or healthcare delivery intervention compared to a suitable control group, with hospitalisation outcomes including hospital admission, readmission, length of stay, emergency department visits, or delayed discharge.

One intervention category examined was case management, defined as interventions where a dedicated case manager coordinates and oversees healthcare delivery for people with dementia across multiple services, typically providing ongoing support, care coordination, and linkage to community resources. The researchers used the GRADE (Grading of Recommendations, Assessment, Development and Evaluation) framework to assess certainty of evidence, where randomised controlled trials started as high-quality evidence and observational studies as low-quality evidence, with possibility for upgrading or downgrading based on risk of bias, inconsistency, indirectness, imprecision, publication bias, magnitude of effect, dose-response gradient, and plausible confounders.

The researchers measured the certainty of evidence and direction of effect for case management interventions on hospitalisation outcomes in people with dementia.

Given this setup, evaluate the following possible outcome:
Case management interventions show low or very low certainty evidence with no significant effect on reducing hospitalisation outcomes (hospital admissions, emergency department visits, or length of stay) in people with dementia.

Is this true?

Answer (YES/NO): NO